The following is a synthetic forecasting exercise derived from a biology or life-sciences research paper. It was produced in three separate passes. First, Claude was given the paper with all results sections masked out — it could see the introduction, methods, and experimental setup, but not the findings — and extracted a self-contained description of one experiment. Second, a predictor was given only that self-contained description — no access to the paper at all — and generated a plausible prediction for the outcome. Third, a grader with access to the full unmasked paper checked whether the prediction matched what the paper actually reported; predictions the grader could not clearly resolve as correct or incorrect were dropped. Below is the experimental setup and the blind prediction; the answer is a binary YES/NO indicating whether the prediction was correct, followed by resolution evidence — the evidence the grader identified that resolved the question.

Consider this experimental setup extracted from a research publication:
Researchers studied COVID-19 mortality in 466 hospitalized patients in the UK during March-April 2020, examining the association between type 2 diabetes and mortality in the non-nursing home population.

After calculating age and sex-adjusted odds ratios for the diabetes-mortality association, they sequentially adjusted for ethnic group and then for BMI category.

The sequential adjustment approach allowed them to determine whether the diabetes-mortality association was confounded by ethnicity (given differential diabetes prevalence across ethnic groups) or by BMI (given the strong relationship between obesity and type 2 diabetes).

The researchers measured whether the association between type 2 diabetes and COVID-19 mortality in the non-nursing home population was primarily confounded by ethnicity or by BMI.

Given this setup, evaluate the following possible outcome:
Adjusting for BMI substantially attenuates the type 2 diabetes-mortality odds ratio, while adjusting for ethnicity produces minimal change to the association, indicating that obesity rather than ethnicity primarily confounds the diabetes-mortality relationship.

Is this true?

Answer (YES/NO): YES